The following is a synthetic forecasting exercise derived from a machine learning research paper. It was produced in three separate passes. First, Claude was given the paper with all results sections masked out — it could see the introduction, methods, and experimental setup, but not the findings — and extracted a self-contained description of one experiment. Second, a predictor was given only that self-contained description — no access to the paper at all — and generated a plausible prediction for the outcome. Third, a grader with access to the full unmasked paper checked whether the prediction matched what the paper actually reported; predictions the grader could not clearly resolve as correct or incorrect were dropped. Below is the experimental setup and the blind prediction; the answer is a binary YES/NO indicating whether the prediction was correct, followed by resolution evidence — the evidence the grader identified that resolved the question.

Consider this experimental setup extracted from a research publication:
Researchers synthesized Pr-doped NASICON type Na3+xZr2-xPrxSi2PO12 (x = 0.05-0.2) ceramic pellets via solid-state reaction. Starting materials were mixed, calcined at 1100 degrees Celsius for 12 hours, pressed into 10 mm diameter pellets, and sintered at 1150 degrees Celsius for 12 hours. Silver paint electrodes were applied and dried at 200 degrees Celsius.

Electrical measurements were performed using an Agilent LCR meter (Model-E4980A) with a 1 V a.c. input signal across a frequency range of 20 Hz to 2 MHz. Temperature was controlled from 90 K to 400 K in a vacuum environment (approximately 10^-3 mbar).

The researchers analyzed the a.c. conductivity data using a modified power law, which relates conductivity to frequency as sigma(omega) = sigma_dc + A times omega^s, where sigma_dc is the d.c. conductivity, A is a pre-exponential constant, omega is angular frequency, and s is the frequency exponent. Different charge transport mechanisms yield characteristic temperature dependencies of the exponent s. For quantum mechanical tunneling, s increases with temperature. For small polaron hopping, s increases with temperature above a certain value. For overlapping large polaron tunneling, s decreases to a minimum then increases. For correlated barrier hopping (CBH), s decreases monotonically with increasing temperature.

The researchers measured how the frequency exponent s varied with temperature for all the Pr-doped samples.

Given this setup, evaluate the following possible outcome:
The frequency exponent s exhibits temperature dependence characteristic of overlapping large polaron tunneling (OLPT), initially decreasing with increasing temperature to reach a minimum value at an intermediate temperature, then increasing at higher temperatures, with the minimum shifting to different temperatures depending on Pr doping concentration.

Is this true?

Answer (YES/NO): NO